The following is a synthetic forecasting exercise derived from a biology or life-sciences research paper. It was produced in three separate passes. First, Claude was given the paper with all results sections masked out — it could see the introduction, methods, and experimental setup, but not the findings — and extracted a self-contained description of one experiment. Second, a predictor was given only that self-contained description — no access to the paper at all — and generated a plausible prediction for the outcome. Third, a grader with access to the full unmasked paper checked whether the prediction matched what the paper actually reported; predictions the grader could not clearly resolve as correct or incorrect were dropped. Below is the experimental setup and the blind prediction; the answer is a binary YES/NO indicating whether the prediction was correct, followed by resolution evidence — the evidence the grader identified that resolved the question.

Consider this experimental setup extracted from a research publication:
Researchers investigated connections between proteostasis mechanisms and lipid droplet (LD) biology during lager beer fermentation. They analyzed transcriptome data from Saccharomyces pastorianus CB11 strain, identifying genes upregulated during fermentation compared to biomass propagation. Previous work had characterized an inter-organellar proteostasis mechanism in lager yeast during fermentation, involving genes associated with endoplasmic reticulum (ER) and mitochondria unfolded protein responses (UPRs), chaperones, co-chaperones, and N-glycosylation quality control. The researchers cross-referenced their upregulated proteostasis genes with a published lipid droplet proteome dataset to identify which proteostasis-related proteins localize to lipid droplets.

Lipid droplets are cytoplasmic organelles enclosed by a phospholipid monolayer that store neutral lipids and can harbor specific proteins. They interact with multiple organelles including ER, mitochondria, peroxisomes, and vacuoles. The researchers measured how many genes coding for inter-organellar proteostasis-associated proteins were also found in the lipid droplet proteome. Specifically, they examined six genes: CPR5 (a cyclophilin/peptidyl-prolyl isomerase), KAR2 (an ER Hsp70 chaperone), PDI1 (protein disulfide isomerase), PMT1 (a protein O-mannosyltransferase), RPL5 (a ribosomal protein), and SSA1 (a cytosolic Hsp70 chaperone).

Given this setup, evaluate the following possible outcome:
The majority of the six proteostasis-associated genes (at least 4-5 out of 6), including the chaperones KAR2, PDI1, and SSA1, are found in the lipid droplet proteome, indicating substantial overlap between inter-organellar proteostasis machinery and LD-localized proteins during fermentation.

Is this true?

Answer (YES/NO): YES